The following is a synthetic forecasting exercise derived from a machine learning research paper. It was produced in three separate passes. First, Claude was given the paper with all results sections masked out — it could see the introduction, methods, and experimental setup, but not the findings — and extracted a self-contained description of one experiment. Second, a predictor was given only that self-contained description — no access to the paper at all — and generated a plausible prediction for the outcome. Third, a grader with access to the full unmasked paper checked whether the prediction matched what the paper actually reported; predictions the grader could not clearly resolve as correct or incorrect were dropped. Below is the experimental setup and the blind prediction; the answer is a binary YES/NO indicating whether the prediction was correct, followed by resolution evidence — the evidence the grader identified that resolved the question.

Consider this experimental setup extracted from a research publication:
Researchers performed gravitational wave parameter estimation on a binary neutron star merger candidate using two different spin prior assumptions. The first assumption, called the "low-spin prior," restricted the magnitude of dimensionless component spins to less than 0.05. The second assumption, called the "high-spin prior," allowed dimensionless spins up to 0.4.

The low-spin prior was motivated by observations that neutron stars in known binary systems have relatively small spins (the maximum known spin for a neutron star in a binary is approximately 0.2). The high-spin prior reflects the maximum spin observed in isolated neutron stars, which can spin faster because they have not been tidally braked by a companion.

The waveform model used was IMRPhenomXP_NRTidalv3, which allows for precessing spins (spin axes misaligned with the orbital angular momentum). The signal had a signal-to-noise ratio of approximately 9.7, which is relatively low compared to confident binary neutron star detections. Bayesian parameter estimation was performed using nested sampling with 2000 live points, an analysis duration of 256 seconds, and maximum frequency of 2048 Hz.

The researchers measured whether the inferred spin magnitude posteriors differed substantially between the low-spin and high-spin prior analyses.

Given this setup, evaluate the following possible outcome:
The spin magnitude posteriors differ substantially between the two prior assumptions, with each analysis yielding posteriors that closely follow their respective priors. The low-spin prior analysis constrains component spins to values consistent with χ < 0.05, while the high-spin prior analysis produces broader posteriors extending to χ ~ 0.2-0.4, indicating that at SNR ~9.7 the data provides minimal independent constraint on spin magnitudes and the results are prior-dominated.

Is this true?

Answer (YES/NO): YES